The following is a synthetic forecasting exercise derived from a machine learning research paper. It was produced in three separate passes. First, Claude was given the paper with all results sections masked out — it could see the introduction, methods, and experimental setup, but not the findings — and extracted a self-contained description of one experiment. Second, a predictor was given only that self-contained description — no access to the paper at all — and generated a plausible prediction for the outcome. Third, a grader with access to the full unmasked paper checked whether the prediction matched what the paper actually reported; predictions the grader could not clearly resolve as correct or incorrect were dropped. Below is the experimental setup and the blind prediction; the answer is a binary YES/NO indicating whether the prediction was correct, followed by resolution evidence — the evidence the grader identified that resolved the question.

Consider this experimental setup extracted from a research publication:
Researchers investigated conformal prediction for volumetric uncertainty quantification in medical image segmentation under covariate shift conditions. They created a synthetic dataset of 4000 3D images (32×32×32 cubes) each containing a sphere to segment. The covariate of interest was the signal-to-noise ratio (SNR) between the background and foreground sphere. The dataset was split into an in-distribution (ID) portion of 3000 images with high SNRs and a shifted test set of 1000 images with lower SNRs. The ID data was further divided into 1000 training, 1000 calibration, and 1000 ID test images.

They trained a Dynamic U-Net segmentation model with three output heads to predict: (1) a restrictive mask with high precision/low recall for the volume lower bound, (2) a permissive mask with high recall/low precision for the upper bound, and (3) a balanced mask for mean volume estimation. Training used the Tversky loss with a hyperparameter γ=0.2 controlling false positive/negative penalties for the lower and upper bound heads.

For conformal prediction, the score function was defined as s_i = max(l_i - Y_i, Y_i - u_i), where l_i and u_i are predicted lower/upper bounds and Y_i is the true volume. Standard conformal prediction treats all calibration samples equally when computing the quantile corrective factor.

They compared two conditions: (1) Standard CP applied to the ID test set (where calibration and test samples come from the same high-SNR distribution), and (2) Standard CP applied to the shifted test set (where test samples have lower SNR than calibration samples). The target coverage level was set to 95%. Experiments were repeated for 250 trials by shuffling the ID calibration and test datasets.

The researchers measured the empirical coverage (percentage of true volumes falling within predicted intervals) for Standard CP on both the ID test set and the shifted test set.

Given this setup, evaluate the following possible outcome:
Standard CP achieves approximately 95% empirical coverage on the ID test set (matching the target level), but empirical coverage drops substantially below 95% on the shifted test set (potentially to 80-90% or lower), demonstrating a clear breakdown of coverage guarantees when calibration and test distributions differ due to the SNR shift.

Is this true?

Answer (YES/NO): YES